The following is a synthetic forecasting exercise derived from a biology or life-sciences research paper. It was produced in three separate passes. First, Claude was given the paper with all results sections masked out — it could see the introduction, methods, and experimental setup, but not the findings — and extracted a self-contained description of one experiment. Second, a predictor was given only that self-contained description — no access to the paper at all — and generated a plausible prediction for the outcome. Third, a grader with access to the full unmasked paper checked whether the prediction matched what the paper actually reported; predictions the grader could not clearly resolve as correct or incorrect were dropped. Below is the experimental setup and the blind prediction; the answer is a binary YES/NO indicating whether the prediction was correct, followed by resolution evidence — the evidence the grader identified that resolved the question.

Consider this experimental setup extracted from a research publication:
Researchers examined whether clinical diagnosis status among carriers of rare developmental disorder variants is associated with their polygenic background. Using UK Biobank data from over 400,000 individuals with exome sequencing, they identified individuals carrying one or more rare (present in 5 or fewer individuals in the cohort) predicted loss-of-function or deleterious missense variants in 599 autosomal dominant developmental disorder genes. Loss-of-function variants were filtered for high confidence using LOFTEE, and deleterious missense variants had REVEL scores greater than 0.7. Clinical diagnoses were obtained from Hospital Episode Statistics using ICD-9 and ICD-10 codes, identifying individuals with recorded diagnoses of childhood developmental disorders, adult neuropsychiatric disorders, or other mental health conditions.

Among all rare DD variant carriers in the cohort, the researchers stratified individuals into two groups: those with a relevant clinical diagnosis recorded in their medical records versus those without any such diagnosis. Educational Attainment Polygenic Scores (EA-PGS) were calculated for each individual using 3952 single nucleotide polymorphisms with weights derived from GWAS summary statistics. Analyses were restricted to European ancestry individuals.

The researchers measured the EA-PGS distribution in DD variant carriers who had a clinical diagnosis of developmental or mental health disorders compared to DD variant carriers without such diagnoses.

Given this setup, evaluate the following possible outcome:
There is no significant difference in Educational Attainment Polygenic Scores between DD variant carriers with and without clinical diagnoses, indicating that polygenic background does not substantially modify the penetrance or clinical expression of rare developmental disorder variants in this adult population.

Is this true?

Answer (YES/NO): NO